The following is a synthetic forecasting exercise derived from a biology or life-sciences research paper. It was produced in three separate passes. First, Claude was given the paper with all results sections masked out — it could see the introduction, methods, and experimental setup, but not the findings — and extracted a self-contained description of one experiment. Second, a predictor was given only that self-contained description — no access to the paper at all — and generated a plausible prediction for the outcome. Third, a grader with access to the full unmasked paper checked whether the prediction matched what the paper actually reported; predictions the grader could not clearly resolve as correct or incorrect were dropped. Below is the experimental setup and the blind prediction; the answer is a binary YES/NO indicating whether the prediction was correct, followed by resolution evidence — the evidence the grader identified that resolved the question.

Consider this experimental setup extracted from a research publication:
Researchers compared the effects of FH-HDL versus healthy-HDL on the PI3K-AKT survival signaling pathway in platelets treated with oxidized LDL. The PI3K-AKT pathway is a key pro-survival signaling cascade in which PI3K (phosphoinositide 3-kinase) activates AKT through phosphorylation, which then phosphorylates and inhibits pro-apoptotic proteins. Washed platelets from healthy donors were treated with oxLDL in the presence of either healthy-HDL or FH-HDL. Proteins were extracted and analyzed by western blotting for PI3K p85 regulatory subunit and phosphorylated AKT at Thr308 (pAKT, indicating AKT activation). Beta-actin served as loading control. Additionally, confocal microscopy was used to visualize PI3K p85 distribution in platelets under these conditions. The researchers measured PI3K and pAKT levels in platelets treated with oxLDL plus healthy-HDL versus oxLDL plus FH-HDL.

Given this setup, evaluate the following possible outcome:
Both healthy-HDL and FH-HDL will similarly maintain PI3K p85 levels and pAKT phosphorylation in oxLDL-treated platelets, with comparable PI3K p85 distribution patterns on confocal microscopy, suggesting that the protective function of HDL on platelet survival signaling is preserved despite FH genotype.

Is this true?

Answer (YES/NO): NO